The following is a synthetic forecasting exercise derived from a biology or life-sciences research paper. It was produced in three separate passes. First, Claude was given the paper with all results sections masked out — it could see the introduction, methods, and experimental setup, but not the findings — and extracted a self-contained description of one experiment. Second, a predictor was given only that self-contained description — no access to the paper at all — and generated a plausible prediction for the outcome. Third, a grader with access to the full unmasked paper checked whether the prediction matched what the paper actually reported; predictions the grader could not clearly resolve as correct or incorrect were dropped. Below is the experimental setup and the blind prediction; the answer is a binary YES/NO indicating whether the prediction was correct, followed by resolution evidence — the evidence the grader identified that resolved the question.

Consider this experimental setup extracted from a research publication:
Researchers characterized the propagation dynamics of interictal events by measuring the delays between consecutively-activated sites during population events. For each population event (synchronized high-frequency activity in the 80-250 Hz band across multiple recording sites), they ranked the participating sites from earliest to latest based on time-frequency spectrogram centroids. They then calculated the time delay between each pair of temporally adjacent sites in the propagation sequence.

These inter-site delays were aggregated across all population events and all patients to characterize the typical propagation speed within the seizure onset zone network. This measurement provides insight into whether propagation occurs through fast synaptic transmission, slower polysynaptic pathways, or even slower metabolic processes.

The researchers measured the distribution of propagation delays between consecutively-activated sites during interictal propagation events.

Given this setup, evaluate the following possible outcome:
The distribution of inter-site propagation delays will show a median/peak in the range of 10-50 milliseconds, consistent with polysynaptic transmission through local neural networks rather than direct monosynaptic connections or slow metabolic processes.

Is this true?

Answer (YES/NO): NO